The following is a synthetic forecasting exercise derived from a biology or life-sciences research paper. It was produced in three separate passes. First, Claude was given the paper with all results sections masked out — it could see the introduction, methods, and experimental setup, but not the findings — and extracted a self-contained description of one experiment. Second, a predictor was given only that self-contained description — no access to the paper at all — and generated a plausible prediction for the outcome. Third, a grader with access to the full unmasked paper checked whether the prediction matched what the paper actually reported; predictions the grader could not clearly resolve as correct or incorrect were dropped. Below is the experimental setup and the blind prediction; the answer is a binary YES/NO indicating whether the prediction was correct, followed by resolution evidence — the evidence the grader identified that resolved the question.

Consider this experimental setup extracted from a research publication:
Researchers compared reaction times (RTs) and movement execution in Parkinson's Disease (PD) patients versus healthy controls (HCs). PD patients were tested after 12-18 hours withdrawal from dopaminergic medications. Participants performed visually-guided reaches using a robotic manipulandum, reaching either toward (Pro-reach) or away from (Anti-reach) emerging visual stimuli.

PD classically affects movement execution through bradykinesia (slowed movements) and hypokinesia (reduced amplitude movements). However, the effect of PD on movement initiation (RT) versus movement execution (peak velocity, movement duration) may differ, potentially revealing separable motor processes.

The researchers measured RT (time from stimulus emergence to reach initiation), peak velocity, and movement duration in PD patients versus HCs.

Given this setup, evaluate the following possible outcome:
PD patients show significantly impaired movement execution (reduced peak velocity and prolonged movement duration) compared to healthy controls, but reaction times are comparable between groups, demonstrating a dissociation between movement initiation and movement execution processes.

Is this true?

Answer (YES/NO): YES